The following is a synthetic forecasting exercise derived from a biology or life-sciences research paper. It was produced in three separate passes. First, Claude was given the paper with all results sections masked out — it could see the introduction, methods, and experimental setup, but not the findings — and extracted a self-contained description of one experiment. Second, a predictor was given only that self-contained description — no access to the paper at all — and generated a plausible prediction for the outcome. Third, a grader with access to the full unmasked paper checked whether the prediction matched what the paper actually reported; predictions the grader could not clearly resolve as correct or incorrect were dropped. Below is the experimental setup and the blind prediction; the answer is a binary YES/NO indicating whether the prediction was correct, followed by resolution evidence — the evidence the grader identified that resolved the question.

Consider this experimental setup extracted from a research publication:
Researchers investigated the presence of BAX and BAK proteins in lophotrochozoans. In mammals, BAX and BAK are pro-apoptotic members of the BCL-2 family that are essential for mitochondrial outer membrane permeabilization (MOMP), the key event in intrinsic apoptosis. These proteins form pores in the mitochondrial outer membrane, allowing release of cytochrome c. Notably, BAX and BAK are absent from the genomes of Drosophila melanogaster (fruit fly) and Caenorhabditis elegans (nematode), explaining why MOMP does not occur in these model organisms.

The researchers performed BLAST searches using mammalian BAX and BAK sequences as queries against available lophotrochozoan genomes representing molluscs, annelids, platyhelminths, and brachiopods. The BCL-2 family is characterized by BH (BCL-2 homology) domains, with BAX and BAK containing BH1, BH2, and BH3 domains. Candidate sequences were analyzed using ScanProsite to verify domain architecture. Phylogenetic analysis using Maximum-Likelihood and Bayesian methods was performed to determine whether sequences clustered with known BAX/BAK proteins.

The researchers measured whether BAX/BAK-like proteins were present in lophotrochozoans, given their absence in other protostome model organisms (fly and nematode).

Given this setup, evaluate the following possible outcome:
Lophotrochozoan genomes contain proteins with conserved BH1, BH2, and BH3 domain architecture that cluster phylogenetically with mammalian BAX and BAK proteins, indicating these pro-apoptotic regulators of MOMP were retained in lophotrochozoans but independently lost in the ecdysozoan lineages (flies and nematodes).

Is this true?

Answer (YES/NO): YES